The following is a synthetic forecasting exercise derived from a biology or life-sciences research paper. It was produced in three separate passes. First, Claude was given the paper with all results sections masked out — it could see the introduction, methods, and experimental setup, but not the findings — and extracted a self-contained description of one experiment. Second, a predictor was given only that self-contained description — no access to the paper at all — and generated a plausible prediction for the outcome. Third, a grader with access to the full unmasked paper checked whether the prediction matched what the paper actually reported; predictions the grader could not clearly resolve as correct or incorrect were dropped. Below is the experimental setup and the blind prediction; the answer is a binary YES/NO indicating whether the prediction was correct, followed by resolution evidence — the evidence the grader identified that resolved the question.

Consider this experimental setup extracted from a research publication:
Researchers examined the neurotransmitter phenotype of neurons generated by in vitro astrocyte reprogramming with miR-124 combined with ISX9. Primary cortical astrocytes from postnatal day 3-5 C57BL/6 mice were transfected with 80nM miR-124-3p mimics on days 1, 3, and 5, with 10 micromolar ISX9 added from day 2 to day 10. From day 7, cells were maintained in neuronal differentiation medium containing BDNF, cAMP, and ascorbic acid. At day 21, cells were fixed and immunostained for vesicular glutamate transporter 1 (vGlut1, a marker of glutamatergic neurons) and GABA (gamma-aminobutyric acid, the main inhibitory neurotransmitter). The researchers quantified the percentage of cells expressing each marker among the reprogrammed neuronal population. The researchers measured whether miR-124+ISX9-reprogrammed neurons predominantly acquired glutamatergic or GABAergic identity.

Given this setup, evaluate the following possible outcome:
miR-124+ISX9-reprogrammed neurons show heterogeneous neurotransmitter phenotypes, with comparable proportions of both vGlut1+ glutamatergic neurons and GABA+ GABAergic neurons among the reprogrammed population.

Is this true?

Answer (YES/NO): NO